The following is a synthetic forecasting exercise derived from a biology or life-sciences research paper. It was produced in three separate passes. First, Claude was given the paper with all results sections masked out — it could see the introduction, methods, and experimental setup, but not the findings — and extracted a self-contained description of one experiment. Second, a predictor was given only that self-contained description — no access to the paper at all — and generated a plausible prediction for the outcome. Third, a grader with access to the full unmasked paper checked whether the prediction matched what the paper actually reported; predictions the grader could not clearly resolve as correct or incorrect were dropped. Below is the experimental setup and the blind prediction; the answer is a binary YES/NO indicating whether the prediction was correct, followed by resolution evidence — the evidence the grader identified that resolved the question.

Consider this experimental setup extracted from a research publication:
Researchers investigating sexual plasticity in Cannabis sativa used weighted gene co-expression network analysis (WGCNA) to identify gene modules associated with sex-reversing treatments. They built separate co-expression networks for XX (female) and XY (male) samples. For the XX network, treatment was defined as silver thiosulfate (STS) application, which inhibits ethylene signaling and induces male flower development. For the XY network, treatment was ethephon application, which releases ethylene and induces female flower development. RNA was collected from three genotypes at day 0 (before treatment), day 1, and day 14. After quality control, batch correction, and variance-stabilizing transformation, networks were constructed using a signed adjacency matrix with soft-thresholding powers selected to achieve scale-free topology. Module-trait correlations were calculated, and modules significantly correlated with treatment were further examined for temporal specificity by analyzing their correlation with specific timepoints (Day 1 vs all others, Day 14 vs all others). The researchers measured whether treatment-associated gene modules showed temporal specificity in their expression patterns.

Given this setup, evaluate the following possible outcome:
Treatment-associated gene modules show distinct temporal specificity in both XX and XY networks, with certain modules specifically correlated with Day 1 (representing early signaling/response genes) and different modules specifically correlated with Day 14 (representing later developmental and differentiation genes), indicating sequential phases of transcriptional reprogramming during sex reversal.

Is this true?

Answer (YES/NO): YES